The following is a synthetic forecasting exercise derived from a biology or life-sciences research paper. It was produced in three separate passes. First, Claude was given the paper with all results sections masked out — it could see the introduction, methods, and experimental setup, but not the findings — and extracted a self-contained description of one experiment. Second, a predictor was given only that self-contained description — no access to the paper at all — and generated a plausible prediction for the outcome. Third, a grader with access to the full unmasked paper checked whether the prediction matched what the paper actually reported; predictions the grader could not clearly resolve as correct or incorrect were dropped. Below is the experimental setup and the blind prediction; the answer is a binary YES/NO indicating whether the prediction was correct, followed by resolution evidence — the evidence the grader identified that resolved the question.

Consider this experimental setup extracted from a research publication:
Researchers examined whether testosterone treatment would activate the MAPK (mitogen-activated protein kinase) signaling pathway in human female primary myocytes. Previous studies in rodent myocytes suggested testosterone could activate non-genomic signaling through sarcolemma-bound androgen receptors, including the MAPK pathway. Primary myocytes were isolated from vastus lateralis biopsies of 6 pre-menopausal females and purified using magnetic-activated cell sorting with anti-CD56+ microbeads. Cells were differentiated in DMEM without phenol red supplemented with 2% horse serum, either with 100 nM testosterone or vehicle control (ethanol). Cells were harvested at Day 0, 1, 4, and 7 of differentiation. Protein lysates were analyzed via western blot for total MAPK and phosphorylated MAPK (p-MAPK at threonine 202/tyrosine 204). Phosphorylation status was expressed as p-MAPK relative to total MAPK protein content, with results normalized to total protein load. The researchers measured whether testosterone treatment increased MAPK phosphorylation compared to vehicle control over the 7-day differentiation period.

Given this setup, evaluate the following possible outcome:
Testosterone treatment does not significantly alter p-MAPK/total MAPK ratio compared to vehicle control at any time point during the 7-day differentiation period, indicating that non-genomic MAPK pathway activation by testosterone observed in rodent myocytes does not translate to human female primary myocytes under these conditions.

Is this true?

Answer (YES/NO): YES